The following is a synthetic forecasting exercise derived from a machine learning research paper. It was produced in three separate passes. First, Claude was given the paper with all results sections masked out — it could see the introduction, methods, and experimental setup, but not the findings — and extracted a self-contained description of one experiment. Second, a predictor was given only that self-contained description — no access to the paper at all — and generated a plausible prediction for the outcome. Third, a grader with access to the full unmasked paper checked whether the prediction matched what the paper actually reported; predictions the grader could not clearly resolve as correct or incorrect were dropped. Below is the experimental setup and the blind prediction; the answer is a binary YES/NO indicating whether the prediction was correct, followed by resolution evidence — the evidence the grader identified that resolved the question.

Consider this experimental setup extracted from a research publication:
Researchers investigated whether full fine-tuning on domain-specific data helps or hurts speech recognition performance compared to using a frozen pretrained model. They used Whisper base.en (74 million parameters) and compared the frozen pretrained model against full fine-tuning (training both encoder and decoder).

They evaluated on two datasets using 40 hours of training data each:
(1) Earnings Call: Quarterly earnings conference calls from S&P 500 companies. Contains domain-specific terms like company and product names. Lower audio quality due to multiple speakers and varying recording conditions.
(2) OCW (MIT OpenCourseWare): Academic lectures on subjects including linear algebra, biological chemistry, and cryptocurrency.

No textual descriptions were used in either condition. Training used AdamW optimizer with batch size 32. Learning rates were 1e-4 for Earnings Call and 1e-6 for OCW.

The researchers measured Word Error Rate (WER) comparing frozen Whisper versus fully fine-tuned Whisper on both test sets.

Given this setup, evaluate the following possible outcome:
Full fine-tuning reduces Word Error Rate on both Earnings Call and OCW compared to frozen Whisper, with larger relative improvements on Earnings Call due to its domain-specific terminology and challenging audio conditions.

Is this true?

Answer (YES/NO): NO